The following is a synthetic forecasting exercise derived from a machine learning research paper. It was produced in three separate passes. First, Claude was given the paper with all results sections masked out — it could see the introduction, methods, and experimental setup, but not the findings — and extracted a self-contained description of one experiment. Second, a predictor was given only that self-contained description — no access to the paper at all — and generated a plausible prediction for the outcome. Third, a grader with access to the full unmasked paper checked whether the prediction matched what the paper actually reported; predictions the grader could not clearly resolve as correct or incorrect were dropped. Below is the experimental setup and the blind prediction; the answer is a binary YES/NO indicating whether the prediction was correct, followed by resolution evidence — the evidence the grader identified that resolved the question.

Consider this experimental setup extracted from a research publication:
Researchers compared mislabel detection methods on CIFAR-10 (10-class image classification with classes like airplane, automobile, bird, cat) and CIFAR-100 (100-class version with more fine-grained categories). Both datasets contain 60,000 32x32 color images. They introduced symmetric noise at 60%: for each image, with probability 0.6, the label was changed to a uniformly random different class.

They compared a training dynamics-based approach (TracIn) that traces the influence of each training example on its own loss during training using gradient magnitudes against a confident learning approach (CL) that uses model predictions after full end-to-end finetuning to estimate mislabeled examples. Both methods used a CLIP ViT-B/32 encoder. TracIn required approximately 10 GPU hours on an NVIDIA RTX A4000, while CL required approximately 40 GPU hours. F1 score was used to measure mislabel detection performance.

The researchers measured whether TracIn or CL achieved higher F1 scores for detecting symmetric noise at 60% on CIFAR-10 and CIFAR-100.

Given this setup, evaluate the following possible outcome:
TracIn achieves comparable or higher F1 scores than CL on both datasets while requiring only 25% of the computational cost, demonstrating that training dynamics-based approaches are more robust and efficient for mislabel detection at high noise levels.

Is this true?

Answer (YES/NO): YES